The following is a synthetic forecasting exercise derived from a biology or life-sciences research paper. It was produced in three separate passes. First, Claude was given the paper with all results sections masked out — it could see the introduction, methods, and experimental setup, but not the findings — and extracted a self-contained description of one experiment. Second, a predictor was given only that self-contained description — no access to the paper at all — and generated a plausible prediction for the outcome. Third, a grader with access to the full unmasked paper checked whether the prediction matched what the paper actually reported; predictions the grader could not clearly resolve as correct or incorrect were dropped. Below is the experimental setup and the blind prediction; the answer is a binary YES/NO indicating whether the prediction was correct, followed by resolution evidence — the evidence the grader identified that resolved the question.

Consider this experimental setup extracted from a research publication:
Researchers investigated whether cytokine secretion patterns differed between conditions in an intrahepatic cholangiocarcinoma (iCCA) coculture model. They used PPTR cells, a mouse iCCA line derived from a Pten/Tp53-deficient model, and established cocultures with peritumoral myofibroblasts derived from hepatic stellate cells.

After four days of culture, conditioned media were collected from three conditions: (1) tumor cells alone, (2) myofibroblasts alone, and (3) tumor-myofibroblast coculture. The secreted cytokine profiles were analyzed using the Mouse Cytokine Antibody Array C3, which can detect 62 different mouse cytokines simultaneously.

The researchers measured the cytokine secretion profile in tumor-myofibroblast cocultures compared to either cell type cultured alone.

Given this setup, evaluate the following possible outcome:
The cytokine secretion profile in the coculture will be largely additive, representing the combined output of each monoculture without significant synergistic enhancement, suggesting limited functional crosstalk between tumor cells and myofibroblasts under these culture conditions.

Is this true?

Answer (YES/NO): NO